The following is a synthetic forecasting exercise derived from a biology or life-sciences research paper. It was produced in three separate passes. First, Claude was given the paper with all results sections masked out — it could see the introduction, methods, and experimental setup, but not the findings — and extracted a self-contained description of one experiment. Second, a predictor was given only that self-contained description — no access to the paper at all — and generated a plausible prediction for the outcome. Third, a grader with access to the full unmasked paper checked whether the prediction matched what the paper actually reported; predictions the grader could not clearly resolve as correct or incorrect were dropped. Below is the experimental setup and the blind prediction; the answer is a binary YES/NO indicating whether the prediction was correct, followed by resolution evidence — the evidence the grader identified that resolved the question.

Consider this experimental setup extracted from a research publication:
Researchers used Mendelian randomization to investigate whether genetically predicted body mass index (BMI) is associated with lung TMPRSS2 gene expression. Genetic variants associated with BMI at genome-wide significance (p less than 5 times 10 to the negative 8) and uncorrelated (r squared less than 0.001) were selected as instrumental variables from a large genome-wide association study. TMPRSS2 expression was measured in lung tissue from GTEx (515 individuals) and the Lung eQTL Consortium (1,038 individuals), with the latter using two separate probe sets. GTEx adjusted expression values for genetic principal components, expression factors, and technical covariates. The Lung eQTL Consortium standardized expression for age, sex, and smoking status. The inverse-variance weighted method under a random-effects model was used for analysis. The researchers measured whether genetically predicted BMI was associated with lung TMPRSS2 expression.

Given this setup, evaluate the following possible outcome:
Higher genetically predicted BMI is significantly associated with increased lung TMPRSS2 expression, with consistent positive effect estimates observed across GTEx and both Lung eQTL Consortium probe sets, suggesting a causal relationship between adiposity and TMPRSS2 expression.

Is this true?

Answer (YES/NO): NO